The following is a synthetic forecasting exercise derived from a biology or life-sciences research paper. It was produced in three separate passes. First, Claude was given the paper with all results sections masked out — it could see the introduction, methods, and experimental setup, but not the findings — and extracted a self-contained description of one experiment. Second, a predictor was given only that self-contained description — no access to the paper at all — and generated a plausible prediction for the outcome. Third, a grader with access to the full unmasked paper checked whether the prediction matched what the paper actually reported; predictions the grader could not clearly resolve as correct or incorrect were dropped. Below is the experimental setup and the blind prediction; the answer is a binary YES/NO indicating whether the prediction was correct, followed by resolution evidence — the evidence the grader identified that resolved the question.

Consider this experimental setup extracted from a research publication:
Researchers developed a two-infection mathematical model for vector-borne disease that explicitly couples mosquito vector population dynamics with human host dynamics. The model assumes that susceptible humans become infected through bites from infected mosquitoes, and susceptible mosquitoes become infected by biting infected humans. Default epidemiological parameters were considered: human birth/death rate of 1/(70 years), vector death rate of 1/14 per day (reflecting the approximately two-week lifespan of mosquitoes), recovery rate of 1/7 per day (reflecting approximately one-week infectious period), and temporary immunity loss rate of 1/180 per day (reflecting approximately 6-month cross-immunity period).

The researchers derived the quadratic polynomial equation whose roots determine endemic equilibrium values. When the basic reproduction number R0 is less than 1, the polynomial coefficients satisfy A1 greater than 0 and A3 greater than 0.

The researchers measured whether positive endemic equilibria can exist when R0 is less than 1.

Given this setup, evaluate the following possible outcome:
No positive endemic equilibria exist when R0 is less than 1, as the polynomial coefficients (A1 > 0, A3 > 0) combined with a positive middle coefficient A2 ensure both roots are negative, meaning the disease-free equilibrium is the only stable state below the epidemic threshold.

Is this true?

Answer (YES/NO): NO